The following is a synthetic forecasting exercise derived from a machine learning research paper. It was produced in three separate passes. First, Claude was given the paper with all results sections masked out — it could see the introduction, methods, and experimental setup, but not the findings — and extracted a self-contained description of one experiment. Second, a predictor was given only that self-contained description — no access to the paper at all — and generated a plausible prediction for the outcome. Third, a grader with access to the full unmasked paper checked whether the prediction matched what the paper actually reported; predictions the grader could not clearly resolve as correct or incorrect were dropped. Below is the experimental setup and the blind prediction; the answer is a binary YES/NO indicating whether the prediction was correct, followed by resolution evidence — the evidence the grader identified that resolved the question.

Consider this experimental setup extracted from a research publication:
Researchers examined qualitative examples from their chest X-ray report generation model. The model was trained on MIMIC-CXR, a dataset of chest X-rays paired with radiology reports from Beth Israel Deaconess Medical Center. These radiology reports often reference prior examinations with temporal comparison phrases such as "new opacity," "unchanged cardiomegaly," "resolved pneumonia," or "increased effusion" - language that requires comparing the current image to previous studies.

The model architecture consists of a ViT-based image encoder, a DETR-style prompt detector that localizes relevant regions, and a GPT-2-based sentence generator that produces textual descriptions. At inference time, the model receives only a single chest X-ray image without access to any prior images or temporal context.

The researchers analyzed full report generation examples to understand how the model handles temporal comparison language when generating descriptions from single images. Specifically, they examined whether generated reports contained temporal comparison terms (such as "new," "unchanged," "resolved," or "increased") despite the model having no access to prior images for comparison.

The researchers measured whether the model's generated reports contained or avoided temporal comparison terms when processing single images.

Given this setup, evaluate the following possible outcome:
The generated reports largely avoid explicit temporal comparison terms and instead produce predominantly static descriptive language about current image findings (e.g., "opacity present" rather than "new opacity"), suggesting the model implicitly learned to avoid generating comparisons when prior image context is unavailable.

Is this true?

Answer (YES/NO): NO